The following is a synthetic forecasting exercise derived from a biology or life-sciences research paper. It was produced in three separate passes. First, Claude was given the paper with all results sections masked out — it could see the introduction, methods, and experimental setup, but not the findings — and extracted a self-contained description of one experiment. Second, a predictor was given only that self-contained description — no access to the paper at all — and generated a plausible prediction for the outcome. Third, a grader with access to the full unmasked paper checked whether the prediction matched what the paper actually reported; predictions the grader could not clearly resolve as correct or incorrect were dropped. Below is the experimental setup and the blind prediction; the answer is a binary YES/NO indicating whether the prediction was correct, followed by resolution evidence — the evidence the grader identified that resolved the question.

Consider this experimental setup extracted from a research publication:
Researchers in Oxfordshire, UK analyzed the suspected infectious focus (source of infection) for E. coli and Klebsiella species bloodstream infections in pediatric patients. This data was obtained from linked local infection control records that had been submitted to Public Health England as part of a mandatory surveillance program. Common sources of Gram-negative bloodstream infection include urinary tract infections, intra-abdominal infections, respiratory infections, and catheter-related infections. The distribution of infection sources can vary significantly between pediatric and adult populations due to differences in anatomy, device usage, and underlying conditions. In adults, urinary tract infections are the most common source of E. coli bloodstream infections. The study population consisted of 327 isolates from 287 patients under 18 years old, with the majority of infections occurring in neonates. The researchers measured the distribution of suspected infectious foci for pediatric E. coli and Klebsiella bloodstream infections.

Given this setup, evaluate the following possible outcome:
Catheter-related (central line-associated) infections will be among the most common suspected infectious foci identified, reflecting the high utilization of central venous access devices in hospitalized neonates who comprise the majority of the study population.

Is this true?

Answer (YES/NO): NO